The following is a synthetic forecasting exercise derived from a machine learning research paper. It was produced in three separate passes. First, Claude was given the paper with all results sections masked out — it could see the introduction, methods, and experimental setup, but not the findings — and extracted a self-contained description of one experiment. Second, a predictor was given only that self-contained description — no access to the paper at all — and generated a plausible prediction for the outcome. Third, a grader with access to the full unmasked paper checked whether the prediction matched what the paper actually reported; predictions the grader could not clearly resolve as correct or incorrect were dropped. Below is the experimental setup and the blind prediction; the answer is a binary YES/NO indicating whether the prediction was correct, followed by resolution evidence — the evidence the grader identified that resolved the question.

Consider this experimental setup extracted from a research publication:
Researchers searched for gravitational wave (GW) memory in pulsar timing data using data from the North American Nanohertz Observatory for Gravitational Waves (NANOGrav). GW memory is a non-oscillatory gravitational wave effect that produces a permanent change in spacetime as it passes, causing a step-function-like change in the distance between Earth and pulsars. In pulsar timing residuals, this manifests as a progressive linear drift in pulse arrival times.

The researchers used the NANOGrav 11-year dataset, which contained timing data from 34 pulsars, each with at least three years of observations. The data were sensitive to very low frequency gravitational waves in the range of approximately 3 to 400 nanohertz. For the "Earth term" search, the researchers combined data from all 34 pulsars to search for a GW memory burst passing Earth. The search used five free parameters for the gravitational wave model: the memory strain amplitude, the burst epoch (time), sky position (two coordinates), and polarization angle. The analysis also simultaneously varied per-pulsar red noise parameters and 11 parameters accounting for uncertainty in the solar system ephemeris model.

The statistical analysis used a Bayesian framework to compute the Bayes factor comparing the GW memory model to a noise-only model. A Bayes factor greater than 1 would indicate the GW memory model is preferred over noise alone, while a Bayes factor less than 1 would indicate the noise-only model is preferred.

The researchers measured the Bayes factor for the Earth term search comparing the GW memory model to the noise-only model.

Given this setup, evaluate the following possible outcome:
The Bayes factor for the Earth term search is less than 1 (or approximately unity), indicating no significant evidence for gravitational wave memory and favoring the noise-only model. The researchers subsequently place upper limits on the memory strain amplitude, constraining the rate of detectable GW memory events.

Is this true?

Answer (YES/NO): YES